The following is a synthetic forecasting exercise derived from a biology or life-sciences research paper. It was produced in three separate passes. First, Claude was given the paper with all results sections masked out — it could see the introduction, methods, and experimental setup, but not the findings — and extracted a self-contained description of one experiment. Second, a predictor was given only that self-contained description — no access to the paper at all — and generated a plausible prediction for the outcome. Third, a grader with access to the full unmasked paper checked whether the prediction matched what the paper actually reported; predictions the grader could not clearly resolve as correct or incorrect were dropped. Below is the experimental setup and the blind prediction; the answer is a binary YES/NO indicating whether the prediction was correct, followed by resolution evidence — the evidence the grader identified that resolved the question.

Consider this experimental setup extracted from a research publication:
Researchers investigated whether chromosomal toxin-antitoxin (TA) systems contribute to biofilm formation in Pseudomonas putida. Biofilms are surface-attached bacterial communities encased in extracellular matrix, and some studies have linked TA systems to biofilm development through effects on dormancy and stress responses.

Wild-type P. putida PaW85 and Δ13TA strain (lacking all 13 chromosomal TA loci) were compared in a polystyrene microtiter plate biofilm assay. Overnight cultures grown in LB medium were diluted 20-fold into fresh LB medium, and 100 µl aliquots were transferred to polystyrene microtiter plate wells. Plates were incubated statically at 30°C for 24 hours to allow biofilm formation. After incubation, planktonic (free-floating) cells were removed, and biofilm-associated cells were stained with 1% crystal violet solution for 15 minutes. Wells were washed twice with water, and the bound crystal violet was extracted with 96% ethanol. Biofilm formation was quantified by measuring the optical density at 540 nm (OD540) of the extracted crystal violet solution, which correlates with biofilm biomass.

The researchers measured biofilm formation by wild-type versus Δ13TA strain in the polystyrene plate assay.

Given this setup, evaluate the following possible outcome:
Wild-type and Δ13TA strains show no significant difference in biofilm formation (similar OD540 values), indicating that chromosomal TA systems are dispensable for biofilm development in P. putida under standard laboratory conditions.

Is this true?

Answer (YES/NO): YES